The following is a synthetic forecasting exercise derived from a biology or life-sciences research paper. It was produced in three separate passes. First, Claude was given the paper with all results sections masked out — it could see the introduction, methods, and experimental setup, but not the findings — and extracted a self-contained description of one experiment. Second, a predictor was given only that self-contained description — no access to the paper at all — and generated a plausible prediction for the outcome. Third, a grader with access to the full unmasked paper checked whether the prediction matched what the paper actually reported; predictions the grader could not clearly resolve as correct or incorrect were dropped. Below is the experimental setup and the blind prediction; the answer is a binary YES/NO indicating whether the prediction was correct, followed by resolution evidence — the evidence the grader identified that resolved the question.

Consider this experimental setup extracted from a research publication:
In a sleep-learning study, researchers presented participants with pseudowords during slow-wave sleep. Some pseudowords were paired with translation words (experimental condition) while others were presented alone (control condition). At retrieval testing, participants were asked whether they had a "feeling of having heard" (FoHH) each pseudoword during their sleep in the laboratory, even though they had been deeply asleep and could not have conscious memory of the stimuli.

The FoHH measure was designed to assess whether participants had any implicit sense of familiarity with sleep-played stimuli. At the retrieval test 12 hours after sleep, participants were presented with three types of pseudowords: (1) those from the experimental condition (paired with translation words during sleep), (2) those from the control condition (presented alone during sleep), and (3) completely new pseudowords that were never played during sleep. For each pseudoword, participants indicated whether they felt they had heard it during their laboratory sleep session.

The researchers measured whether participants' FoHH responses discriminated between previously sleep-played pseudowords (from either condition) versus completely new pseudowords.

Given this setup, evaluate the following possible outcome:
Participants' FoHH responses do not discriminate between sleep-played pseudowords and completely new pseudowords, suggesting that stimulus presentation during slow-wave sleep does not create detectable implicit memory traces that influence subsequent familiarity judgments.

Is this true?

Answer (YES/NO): YES